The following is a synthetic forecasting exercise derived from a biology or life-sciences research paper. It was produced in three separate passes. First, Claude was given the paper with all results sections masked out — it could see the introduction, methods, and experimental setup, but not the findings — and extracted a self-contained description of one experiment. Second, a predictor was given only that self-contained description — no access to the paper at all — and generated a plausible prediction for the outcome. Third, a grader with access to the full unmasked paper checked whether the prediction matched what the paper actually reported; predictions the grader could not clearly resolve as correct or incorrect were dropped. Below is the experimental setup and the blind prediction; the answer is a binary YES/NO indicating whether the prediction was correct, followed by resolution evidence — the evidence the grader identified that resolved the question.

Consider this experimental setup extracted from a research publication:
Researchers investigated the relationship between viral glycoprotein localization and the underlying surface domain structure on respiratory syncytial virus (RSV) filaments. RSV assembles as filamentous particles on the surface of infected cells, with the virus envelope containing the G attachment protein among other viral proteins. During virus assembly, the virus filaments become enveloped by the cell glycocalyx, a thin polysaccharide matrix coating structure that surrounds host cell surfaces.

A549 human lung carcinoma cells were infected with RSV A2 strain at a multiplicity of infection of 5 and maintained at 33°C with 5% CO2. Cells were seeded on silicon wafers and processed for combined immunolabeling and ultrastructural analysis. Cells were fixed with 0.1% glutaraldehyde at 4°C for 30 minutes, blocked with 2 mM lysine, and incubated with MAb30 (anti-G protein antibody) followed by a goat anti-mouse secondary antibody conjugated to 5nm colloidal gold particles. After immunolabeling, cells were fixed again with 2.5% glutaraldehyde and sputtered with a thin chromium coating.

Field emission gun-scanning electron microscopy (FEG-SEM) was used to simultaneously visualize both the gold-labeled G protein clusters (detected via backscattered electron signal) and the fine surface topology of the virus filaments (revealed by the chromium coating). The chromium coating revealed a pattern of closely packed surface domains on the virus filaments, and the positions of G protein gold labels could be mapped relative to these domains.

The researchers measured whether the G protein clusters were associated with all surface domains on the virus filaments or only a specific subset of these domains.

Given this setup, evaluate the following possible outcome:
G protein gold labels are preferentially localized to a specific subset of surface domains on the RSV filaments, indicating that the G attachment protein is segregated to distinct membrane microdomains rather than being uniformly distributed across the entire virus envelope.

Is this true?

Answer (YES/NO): YES